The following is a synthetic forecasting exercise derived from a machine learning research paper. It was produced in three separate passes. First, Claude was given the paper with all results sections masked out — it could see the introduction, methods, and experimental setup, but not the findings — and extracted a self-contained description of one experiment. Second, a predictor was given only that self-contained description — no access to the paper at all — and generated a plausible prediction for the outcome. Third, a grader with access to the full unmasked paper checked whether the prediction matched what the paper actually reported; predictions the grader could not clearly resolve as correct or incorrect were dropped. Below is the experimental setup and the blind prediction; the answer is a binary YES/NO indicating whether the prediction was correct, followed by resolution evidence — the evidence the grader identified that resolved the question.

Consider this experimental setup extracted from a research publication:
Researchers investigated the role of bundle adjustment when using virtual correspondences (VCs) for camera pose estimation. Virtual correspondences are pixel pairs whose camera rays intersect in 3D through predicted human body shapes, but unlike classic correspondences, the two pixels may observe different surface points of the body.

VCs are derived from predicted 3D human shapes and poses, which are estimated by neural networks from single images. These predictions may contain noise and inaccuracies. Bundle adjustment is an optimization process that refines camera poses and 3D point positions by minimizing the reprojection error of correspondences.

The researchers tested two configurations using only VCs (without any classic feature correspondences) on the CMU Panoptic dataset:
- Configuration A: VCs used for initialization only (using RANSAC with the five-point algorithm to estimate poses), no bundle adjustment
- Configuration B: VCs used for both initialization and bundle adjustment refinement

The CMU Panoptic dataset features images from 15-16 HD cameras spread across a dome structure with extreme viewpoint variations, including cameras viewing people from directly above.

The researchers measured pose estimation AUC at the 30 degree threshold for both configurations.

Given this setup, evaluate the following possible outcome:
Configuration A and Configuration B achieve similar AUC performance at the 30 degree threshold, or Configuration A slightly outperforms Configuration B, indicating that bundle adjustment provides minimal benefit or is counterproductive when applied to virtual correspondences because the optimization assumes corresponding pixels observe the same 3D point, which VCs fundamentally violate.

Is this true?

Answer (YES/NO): NO